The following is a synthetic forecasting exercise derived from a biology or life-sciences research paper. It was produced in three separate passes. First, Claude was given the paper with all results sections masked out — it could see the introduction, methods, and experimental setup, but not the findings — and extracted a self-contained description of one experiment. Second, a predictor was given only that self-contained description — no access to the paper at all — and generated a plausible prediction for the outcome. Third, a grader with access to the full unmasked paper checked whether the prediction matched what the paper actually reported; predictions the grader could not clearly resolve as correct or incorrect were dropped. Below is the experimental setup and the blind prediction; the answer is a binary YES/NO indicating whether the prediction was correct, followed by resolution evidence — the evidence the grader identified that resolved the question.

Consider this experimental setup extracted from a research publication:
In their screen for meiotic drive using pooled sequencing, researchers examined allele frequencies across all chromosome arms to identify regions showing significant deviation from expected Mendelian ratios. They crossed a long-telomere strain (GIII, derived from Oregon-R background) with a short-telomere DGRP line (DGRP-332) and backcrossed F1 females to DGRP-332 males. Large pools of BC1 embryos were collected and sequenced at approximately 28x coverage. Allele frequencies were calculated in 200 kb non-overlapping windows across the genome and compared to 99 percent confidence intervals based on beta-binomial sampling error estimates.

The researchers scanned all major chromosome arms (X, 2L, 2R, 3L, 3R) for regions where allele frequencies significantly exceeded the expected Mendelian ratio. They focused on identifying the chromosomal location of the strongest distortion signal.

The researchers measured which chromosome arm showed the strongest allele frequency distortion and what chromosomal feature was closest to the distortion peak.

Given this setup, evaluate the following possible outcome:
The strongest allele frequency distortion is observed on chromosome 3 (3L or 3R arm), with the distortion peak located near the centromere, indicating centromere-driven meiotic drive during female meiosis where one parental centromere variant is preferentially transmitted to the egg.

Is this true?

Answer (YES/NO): NO